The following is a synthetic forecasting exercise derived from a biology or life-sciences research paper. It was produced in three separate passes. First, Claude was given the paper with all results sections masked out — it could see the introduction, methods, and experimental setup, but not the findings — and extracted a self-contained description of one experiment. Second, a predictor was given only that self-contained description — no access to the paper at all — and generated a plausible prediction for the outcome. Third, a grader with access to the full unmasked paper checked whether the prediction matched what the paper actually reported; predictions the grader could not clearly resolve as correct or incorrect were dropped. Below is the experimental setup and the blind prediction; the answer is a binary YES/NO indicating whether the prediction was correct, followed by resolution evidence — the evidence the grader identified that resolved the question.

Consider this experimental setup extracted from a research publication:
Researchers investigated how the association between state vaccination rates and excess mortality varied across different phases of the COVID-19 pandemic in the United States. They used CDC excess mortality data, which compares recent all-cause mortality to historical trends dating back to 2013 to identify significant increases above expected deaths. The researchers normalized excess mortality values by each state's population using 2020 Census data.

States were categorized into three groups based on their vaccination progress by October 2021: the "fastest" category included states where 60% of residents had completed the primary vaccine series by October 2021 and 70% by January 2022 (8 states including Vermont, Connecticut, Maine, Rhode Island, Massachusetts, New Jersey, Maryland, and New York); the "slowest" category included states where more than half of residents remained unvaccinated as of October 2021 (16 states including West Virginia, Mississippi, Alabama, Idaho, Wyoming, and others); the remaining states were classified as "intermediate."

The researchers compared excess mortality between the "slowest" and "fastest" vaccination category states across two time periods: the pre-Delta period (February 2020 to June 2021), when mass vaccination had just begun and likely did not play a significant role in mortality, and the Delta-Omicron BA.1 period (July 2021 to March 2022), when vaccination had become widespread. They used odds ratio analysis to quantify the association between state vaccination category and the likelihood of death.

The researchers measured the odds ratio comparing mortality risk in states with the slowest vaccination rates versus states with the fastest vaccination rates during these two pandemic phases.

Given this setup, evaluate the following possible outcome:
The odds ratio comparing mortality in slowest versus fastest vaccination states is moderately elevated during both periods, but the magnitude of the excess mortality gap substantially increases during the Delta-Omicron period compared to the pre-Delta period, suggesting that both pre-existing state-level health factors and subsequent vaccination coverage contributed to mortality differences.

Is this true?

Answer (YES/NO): YES